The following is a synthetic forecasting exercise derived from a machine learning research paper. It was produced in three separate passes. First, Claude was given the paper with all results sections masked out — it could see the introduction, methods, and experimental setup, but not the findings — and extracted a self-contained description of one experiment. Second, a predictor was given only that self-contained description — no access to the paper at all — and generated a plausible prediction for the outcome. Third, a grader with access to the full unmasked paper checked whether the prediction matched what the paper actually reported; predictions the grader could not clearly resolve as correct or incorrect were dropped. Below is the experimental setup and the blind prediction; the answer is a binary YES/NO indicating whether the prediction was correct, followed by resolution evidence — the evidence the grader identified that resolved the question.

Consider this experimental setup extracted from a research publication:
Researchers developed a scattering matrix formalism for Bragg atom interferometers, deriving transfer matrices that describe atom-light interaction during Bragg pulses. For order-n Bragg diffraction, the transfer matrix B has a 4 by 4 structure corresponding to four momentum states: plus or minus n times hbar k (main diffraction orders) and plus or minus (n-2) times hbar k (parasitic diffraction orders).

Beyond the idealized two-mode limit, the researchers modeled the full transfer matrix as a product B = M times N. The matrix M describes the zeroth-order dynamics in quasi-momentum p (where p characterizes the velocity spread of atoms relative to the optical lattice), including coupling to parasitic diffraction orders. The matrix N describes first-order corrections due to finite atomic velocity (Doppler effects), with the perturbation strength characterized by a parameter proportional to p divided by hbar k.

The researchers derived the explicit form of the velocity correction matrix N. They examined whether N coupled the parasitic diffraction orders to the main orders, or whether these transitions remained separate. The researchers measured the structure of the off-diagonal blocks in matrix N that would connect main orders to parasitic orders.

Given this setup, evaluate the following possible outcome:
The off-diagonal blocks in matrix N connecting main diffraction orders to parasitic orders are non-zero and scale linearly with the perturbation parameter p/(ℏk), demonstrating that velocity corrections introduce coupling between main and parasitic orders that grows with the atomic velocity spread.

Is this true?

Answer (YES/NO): NO